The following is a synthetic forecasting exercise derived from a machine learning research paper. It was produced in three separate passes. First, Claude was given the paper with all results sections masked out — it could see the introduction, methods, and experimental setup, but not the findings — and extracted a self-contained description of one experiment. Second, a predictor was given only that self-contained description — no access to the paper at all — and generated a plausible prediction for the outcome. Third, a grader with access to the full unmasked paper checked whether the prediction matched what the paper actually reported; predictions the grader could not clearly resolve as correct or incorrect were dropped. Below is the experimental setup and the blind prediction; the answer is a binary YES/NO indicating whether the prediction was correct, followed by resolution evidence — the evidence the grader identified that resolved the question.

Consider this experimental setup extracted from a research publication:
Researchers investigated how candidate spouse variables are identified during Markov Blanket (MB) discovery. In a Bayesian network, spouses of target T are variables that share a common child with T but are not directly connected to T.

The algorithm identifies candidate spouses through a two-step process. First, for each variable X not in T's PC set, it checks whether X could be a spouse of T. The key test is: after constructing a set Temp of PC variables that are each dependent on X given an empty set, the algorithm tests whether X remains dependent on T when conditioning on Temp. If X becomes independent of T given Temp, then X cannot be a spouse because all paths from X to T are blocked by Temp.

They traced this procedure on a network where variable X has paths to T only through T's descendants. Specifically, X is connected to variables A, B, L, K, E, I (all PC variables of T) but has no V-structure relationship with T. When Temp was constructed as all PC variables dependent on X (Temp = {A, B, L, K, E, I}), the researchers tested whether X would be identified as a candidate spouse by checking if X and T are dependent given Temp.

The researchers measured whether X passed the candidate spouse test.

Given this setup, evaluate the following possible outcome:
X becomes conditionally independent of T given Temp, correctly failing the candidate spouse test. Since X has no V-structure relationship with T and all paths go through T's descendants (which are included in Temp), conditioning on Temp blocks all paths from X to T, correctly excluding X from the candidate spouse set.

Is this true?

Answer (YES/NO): YES